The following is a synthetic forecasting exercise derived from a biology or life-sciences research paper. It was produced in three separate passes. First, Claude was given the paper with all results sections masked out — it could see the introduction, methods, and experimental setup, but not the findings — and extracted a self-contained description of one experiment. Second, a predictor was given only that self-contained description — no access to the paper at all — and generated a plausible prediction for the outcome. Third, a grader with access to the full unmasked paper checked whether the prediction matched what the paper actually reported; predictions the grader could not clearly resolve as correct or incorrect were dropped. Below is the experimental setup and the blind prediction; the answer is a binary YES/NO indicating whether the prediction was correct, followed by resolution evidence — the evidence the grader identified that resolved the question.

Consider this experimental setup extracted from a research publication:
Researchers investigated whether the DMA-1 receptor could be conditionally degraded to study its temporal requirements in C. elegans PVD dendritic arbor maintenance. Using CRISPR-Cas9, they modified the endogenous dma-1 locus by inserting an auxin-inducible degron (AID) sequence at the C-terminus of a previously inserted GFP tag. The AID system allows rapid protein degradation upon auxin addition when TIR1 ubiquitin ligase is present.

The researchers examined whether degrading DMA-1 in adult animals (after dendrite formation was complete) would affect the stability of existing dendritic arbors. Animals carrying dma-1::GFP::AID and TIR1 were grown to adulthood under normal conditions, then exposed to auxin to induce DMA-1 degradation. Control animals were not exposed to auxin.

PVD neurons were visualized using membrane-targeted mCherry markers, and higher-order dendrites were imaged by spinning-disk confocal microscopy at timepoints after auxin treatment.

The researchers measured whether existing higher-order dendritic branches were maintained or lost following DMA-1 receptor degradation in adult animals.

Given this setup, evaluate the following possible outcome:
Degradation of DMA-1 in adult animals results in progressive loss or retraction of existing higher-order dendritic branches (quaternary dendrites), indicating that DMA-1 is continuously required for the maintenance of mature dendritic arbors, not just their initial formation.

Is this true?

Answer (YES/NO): YES